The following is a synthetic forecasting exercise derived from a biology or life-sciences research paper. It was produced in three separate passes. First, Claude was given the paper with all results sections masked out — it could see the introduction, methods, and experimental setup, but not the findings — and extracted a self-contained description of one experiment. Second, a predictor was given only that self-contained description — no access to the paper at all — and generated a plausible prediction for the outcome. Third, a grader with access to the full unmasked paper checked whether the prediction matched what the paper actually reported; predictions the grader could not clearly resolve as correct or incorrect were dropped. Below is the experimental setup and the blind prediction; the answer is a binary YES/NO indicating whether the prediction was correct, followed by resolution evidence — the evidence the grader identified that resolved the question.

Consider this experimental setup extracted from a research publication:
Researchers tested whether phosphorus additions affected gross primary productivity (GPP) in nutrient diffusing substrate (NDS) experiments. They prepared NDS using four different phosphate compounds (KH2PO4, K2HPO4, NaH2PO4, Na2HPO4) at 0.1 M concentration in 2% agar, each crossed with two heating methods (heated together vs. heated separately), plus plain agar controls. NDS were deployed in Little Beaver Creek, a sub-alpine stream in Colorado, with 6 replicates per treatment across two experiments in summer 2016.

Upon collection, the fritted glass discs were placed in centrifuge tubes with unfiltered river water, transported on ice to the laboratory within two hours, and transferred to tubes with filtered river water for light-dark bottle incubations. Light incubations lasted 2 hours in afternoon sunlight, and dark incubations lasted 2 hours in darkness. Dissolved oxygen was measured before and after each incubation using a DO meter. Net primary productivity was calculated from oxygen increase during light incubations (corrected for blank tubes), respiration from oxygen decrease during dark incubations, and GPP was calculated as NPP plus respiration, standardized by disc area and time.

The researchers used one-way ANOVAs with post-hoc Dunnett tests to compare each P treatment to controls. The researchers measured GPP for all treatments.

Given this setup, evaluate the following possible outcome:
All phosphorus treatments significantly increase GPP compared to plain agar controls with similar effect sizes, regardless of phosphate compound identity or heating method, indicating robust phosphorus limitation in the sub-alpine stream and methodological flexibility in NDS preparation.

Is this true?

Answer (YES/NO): NO